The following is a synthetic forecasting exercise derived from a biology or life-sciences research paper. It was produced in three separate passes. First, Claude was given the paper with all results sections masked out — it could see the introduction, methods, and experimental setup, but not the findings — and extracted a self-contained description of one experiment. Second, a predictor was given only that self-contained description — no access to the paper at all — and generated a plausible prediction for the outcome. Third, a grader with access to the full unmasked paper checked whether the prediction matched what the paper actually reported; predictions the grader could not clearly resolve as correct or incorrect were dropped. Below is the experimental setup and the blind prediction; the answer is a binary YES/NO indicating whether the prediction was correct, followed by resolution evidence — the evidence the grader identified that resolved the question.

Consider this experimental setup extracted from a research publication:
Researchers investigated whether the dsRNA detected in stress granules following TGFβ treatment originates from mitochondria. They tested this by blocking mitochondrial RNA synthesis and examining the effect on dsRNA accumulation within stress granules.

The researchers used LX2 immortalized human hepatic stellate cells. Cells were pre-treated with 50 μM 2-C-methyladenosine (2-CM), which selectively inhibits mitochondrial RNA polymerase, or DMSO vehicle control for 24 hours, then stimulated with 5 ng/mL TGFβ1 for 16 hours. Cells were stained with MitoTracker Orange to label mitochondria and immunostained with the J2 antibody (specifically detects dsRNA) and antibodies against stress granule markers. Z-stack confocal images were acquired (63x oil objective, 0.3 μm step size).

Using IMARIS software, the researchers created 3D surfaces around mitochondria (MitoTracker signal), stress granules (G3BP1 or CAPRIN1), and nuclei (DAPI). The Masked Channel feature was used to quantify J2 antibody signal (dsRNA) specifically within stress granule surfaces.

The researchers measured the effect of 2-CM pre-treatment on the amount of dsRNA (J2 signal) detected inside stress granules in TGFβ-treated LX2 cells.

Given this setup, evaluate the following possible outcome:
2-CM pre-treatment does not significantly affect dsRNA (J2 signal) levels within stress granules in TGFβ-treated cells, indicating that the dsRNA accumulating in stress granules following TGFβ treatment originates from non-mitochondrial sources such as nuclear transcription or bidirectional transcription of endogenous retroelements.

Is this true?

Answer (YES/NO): NO